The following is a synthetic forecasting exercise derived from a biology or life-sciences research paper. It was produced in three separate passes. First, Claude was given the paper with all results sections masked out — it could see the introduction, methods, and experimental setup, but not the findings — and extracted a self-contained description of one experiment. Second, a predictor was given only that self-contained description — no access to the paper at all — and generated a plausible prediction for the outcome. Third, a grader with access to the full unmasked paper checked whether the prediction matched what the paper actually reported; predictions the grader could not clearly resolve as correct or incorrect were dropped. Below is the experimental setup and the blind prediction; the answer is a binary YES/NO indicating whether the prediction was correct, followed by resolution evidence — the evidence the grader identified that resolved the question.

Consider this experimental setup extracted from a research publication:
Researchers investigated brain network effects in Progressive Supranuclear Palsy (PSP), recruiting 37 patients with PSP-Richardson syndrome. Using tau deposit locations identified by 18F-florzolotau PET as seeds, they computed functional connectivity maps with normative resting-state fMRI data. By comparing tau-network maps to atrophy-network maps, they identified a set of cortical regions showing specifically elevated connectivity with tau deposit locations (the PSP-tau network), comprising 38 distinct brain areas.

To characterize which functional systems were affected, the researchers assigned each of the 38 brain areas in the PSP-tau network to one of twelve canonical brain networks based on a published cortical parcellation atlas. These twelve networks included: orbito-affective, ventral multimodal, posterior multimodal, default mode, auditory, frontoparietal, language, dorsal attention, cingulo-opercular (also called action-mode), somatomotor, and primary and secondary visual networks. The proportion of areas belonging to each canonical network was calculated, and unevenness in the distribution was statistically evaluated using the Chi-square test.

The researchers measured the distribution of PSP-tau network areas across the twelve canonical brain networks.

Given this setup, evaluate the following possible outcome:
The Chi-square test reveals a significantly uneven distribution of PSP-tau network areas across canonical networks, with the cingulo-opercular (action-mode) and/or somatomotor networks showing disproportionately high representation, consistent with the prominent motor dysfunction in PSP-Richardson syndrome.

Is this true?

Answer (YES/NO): NO